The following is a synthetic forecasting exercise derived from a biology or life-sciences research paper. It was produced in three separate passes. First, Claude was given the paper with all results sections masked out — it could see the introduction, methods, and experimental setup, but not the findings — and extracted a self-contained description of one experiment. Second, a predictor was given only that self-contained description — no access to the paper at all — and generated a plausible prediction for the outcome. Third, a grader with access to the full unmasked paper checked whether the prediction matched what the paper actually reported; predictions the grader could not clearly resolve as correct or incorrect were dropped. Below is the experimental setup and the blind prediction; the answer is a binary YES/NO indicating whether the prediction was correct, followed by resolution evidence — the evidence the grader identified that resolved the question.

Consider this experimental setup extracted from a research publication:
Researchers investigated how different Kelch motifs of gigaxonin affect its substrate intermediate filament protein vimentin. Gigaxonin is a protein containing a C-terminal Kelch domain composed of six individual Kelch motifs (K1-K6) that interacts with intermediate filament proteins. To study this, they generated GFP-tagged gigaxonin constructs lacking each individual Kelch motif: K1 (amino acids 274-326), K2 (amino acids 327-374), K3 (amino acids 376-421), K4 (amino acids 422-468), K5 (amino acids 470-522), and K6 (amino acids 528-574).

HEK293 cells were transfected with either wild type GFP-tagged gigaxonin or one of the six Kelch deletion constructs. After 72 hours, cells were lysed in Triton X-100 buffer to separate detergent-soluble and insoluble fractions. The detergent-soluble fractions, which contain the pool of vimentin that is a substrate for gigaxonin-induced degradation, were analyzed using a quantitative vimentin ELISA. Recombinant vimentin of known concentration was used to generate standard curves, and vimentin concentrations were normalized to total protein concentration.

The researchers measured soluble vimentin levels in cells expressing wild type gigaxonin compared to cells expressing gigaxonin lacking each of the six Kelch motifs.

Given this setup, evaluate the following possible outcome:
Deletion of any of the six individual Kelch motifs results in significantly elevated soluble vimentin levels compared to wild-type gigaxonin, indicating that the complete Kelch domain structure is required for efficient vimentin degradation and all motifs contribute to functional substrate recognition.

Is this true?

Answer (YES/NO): NO